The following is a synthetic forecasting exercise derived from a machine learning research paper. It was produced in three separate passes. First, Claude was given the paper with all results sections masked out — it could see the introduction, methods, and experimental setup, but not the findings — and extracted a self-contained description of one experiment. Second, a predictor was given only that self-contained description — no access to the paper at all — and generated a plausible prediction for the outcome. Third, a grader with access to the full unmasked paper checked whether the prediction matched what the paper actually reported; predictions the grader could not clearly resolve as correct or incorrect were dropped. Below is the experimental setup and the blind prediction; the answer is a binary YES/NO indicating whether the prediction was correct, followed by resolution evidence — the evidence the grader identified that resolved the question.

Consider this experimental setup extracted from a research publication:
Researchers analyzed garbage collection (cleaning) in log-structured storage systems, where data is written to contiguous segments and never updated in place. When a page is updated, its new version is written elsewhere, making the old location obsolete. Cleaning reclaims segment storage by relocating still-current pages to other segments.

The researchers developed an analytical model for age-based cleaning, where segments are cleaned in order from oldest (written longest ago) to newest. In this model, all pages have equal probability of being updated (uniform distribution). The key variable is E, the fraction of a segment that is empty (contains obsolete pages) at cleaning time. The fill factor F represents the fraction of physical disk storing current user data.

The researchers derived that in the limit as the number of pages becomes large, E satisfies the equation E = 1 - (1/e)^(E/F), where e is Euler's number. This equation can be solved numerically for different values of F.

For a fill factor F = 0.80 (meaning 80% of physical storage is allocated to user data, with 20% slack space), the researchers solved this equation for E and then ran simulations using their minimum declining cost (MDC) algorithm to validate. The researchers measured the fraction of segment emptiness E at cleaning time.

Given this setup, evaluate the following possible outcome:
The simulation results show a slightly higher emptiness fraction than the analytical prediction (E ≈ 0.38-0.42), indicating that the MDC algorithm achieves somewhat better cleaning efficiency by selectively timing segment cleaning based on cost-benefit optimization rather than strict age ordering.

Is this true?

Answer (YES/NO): NO